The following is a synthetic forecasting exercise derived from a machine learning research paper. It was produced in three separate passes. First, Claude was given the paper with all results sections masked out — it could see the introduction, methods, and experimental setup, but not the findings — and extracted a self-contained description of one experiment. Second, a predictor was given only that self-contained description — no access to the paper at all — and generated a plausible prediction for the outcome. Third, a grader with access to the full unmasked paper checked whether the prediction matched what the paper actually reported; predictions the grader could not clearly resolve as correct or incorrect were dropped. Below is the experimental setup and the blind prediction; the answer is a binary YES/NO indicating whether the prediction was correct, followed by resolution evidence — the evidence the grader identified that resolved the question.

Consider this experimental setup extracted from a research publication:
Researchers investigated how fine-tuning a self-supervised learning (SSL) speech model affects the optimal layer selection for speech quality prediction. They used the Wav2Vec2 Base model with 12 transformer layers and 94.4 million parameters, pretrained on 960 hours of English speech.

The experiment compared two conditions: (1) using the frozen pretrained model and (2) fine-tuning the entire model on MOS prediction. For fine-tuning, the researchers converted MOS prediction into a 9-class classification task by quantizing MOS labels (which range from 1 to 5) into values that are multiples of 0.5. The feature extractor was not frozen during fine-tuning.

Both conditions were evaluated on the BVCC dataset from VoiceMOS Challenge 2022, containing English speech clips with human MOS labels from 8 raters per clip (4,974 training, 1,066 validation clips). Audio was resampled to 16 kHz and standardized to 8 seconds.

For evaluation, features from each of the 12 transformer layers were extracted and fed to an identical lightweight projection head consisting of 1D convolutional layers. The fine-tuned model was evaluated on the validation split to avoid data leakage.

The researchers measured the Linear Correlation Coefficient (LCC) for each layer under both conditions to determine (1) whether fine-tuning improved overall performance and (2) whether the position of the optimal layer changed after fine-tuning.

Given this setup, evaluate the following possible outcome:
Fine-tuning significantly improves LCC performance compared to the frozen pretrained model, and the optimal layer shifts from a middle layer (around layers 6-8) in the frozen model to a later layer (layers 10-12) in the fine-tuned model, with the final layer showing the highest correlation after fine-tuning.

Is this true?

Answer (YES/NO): NO